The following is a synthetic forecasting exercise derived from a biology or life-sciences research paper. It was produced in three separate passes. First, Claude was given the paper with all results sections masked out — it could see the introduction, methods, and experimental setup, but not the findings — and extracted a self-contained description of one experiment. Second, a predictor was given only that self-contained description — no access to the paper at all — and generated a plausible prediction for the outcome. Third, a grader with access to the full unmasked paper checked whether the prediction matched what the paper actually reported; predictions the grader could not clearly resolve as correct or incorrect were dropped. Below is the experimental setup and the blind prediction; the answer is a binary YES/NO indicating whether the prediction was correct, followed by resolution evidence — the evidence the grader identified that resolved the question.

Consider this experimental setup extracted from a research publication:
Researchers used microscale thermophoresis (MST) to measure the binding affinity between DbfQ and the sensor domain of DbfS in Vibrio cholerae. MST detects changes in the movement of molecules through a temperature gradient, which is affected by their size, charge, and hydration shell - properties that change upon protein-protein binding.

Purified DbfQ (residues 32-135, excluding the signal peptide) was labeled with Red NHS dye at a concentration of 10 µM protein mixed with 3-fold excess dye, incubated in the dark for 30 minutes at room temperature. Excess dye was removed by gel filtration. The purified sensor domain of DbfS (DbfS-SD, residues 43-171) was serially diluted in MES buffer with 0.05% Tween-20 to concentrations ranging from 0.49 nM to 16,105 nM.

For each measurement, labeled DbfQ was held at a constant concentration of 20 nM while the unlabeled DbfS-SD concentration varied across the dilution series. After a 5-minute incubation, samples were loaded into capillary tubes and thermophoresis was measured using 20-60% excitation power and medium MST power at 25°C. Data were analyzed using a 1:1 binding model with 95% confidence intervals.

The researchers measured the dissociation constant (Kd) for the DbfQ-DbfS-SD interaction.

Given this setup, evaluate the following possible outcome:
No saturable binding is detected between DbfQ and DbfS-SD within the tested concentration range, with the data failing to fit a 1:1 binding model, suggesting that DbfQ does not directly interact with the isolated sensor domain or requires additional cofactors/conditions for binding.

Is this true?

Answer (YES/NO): NO